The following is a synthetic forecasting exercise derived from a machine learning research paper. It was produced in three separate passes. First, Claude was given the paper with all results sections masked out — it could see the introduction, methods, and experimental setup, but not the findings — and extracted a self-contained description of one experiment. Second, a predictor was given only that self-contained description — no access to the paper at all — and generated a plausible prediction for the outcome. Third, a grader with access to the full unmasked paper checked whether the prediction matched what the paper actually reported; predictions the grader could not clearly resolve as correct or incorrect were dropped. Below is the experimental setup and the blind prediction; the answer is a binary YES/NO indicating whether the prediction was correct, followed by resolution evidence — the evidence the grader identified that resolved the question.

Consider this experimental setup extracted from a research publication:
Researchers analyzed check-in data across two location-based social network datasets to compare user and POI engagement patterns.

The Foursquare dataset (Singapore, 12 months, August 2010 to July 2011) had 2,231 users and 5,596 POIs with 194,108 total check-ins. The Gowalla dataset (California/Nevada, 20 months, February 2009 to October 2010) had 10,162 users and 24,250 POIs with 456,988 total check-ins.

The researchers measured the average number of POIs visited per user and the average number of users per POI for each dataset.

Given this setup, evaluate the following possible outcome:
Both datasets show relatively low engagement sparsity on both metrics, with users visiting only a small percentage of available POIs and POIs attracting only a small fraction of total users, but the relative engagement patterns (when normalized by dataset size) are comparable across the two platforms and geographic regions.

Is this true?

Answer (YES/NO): NO